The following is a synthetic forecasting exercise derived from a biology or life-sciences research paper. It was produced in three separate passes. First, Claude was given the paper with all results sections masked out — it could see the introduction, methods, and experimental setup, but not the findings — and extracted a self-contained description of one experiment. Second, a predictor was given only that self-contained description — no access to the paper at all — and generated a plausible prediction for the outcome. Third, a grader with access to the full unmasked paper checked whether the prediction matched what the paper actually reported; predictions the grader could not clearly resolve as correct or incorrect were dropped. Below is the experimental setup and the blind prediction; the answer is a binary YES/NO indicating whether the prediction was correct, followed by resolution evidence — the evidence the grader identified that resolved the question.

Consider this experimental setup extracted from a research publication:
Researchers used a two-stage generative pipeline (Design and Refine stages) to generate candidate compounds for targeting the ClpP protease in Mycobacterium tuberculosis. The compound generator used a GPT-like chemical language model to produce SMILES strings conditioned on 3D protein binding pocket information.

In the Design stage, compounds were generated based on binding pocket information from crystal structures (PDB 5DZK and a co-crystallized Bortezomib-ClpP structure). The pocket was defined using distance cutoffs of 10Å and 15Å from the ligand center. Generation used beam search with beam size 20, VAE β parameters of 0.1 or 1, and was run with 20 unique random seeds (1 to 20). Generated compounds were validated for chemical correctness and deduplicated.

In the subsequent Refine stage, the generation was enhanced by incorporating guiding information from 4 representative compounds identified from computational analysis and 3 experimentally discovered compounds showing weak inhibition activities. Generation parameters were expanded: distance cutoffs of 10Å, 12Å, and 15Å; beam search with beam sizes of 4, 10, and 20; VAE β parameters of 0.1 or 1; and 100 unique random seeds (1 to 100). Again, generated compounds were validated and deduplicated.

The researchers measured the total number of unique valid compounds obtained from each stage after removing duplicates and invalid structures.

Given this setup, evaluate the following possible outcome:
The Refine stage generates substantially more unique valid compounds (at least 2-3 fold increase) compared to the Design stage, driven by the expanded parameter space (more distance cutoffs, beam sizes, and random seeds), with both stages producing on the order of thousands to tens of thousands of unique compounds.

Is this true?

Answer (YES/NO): YES